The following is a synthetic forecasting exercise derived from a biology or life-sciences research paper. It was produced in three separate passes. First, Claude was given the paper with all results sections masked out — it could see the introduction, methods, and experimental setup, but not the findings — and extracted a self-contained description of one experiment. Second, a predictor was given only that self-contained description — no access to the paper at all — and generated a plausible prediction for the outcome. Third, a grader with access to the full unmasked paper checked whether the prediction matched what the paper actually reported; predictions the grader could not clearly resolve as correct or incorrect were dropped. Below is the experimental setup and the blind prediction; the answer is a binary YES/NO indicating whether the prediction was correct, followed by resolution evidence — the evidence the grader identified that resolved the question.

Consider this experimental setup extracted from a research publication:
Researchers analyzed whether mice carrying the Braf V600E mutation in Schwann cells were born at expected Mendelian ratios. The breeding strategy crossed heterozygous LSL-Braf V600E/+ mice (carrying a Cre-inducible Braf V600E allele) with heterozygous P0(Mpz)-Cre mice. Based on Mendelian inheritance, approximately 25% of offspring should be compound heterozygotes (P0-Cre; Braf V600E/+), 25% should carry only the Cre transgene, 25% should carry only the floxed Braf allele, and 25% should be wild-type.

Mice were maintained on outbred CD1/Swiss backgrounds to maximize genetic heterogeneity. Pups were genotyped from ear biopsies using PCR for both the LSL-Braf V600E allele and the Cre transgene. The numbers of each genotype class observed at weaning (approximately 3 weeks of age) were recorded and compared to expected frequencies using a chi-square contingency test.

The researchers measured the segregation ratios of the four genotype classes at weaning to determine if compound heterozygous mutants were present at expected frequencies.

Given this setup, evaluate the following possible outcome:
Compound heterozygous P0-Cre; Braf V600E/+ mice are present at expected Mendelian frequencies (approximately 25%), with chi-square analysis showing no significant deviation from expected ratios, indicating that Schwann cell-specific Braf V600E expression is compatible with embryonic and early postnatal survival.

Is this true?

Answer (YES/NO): YES